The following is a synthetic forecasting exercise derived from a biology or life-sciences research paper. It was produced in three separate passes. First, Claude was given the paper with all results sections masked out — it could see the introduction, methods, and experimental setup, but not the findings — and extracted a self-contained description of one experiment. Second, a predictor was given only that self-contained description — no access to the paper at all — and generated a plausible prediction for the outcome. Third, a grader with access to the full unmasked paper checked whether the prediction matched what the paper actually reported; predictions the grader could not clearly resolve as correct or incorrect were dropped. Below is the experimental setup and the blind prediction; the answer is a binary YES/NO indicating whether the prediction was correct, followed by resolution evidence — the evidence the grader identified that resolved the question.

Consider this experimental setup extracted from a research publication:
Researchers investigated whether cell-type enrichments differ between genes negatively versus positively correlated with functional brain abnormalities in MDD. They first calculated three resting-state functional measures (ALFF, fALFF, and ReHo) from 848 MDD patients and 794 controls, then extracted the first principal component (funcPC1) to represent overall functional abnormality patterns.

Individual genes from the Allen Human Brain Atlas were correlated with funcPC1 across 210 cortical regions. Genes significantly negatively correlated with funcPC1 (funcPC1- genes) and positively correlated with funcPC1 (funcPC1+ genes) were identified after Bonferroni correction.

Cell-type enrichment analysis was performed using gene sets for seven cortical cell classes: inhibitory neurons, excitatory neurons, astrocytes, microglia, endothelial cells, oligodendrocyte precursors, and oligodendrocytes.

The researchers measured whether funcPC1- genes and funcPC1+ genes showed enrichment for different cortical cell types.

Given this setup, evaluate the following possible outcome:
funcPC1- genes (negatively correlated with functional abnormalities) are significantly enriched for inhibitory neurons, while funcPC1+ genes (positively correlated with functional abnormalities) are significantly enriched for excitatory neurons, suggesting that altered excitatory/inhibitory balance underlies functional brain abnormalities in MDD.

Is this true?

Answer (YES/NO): NO